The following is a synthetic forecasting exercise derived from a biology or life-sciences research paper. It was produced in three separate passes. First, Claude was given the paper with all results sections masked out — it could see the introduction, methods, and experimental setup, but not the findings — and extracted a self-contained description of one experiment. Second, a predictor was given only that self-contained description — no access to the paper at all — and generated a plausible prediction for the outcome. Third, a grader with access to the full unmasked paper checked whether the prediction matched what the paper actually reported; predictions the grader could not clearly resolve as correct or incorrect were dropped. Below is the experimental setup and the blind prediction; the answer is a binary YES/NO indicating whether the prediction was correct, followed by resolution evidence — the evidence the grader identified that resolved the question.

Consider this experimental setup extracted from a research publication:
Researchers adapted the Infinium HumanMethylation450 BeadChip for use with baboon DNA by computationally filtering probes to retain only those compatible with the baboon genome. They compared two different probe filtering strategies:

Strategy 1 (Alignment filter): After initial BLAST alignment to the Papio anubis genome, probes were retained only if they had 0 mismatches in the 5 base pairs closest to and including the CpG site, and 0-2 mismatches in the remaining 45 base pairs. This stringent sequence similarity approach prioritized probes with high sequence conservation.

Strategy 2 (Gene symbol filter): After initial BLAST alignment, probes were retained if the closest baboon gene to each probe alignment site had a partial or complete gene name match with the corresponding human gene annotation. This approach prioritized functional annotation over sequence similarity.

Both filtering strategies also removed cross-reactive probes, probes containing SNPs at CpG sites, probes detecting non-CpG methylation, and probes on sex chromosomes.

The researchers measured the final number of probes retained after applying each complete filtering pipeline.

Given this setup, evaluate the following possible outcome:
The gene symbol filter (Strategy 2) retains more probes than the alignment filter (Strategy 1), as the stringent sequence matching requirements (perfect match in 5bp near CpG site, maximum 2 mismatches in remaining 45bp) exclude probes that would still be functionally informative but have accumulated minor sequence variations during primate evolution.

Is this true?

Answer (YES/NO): NO